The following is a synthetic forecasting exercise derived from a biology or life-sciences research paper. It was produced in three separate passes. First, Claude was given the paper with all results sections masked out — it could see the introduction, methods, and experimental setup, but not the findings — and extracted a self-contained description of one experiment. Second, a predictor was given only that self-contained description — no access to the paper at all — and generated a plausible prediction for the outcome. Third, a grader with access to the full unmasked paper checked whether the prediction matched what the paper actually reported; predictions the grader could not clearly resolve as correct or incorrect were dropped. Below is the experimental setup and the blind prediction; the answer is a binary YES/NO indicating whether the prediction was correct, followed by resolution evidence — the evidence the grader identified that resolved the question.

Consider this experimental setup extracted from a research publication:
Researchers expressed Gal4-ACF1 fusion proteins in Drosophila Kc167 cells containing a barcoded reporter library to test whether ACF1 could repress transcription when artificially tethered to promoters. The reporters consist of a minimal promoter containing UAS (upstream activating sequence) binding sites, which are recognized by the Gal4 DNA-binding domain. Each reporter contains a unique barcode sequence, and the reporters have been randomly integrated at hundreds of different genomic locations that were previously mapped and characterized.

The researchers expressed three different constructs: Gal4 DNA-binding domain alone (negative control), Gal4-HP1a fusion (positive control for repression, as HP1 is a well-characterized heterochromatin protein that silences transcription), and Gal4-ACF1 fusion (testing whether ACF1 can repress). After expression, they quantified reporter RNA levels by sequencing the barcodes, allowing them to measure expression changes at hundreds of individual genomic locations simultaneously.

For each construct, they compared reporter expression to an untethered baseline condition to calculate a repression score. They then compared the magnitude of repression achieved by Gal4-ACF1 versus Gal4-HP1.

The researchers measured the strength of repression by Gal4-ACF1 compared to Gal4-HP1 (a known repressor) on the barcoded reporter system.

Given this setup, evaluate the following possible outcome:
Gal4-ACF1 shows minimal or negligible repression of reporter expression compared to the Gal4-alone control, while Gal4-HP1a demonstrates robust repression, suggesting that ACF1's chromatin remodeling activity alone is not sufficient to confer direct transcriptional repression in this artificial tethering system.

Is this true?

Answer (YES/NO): NO